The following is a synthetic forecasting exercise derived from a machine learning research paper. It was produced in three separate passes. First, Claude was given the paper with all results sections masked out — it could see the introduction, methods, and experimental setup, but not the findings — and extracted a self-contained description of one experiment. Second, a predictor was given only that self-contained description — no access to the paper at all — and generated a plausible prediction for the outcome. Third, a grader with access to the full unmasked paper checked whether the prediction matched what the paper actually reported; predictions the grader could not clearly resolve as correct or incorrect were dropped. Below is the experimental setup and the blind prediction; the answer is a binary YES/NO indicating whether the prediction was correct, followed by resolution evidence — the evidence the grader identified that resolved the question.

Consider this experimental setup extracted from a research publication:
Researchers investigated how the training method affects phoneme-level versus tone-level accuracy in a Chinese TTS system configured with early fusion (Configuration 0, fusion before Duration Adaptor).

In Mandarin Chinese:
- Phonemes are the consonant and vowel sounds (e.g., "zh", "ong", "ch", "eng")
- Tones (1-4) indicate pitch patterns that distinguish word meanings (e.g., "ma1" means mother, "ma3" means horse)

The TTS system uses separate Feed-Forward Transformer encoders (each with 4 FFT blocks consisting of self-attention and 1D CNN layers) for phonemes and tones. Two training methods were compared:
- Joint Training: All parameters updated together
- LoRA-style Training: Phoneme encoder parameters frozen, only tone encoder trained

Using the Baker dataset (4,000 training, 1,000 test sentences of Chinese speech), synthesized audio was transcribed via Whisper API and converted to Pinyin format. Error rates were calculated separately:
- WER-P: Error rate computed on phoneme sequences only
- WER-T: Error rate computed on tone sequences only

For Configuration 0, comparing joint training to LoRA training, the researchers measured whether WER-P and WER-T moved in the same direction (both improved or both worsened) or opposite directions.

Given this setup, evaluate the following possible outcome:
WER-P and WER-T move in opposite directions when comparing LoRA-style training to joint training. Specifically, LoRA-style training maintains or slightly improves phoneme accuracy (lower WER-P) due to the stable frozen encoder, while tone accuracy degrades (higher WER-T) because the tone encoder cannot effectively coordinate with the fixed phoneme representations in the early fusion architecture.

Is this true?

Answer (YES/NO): NO